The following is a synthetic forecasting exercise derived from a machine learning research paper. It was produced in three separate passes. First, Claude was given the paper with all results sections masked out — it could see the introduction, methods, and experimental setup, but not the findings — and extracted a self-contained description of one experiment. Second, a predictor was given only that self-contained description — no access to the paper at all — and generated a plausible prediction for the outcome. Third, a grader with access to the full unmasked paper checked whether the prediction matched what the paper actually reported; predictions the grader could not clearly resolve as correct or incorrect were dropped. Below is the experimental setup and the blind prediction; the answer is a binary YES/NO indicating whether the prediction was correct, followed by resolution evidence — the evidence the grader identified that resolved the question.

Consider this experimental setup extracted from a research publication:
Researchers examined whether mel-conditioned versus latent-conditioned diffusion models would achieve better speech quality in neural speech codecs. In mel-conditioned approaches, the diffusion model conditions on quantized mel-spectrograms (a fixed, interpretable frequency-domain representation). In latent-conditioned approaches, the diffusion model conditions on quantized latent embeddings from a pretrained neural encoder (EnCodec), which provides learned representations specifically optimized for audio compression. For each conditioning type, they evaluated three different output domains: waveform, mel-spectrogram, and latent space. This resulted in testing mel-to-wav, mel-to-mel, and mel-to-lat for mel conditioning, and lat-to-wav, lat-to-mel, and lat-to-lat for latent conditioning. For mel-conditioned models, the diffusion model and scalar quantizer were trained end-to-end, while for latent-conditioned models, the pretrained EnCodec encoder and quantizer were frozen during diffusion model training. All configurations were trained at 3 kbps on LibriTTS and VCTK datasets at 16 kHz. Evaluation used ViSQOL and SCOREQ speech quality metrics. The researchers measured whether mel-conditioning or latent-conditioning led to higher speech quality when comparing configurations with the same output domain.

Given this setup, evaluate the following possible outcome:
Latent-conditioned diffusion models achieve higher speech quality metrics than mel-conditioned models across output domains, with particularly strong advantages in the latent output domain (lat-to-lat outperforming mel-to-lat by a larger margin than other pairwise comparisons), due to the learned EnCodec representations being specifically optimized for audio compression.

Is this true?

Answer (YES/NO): NO